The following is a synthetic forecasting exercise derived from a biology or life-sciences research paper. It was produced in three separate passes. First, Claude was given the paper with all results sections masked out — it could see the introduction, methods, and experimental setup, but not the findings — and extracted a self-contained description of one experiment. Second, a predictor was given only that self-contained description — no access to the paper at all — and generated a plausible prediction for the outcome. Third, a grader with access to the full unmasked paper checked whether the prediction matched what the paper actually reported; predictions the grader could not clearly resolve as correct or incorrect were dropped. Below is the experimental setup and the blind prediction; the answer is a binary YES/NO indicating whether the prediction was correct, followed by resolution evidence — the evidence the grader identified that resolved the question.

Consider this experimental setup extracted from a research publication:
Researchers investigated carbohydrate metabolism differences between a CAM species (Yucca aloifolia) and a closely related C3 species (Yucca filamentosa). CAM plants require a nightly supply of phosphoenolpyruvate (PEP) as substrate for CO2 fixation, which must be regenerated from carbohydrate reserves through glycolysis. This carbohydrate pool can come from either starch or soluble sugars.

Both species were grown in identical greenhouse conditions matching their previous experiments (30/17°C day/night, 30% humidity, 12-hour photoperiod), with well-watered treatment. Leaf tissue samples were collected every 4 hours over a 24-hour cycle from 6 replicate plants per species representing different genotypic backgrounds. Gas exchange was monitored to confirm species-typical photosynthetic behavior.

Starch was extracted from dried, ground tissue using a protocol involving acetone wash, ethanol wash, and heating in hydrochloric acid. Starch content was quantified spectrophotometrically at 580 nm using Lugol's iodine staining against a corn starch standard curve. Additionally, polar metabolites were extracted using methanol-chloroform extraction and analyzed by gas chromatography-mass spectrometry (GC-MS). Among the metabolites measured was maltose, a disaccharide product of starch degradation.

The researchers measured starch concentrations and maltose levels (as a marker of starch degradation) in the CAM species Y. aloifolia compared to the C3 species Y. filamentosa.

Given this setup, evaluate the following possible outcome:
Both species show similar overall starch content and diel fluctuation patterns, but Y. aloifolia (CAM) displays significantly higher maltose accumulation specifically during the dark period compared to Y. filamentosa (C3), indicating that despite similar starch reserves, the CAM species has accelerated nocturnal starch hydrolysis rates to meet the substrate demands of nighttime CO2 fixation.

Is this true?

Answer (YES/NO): NO